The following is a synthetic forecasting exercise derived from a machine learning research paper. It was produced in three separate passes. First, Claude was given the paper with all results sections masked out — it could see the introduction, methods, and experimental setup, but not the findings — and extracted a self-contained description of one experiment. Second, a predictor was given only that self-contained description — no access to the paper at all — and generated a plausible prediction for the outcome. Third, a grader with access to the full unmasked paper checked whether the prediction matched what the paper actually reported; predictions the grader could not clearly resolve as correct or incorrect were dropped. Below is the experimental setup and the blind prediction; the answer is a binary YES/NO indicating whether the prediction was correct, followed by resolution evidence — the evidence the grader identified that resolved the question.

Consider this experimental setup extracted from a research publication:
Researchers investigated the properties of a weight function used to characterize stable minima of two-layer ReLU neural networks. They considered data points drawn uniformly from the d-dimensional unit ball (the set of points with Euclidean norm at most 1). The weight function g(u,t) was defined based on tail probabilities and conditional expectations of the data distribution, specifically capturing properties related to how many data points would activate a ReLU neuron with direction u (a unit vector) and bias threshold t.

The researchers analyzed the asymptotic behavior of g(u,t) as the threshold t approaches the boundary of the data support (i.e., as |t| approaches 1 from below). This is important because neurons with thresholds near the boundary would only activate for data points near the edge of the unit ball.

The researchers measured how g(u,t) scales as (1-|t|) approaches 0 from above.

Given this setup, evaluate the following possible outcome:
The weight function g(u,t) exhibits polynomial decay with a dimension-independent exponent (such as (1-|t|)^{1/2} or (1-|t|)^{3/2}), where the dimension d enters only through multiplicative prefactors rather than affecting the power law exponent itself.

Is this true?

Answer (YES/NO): NO